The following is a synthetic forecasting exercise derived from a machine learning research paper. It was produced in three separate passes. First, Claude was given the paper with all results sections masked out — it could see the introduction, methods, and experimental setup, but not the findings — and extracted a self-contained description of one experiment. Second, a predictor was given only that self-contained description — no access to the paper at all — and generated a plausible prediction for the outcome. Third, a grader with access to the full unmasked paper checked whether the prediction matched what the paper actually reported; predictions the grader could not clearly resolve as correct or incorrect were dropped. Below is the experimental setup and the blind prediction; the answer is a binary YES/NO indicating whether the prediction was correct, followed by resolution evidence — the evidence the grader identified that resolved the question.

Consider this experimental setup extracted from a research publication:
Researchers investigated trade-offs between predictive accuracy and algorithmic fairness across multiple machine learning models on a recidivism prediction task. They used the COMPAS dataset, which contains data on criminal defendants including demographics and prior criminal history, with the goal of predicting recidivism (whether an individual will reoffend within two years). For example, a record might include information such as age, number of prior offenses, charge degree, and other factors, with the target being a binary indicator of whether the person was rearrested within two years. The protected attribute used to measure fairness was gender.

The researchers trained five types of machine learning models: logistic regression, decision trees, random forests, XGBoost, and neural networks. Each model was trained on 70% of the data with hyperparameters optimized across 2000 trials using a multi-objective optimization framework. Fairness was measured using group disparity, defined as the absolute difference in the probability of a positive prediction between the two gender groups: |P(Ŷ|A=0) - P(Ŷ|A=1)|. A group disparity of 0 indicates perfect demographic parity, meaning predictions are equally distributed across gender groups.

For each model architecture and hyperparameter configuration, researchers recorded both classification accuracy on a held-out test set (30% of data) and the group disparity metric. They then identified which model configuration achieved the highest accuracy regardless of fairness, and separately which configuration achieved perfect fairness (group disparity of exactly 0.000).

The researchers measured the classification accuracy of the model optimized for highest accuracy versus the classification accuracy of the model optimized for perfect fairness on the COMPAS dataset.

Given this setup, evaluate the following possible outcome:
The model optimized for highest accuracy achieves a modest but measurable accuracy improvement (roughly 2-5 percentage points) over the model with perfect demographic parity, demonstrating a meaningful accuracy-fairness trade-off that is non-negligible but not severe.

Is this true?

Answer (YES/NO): NO